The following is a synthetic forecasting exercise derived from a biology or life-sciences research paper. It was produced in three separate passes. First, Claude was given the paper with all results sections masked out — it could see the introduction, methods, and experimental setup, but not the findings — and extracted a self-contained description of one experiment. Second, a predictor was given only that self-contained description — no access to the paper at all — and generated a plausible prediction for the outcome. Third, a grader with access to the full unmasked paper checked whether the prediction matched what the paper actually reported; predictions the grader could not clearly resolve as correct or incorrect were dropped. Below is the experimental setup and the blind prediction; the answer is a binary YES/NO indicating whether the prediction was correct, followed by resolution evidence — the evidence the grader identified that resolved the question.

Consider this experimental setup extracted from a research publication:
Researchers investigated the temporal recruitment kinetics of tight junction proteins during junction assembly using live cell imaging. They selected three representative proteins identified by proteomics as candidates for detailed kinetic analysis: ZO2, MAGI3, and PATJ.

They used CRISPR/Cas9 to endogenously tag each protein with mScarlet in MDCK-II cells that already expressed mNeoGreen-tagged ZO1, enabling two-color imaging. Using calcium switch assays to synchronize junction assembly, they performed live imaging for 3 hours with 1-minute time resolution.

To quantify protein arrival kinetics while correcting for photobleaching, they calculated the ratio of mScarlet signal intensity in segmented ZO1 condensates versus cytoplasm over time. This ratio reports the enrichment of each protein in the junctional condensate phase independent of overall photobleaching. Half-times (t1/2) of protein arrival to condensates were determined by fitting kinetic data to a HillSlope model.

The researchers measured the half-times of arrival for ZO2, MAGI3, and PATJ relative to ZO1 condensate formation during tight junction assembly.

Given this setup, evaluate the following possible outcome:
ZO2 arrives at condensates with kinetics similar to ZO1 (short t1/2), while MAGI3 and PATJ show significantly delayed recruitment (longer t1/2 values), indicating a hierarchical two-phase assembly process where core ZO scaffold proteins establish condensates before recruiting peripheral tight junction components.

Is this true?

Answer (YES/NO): NO